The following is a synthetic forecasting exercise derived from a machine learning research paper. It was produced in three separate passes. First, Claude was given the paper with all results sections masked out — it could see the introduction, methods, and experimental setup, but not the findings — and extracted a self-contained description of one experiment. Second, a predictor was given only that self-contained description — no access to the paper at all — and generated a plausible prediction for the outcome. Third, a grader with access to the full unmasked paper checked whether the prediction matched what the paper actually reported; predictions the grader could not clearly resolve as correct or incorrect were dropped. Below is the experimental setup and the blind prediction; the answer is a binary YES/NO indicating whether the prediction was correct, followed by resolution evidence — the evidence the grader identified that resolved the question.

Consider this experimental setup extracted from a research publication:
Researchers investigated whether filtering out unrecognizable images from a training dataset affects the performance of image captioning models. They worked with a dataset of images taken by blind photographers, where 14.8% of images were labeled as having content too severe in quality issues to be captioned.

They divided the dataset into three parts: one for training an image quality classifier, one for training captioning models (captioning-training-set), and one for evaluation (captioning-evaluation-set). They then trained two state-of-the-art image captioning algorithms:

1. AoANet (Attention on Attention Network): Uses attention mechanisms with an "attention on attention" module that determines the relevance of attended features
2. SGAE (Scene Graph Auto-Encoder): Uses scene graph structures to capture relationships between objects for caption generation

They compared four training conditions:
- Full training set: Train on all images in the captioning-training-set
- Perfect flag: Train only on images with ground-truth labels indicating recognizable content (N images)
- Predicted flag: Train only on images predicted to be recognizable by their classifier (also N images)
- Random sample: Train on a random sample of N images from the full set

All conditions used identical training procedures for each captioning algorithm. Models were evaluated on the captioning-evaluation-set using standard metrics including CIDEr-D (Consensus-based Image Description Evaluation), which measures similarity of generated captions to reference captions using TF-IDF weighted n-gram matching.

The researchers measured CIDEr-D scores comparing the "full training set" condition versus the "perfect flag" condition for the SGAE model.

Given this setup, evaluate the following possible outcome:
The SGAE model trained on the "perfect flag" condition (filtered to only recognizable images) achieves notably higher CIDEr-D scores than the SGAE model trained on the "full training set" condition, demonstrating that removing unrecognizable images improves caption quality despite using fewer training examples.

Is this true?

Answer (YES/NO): NO